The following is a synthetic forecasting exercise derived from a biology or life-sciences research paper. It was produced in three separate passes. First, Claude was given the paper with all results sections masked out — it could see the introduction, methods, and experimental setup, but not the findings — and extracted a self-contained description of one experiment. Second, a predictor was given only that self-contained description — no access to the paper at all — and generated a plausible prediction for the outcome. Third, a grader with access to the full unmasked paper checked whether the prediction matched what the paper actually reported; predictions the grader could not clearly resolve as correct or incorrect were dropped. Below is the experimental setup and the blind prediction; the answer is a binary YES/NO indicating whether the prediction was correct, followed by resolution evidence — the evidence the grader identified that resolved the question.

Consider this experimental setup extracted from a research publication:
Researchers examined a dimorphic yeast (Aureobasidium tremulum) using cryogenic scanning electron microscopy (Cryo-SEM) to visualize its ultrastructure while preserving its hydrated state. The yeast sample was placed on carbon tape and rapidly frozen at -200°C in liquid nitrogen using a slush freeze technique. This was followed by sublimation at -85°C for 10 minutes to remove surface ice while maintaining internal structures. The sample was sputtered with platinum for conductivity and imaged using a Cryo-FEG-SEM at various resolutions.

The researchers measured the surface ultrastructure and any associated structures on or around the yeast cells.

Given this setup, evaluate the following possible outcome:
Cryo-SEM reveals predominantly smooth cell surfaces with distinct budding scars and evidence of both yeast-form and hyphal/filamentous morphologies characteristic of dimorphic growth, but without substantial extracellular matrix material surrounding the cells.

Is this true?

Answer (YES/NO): NO